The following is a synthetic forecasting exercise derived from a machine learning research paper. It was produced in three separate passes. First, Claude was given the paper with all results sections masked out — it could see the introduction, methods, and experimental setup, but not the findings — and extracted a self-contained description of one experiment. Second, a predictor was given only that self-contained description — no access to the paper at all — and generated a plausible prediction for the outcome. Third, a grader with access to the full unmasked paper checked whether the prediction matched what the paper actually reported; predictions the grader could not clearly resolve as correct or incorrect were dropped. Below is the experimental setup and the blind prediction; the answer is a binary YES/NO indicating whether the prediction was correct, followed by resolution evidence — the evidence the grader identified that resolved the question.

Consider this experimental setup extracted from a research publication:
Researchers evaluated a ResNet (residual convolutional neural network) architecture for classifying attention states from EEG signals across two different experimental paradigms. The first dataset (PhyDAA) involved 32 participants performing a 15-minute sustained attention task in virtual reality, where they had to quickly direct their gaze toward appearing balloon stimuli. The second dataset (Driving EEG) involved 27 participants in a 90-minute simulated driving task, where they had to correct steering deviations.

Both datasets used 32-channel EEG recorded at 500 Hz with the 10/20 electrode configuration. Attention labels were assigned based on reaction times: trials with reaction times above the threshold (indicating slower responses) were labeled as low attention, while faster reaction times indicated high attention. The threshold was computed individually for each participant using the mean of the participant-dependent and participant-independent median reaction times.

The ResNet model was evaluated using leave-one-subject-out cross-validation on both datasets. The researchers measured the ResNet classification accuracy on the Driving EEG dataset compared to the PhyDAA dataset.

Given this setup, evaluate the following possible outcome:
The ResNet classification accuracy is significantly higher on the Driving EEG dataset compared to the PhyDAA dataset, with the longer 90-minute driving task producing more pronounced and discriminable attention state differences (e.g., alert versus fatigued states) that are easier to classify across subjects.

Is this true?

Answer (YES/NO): NO